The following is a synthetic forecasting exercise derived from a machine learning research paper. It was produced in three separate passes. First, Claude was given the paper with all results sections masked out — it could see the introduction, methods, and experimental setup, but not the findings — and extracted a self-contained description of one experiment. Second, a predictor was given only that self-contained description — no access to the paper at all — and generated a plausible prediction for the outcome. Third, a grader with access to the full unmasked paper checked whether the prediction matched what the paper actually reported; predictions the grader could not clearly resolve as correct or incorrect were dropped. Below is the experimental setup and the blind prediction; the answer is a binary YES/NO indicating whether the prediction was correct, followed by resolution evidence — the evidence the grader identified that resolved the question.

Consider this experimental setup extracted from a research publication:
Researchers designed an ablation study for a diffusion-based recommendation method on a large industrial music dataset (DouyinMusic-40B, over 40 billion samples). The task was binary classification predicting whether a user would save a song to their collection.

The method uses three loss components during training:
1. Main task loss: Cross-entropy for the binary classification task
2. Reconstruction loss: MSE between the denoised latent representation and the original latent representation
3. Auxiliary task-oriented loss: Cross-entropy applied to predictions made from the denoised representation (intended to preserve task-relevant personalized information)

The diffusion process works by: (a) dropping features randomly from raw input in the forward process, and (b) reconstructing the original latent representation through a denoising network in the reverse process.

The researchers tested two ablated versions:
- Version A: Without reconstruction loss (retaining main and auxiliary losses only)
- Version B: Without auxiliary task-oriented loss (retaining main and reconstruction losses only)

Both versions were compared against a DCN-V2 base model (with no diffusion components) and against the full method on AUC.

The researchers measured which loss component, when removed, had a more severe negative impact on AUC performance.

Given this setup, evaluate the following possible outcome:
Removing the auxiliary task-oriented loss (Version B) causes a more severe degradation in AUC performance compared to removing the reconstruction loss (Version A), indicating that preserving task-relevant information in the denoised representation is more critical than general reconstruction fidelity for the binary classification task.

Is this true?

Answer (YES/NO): YES